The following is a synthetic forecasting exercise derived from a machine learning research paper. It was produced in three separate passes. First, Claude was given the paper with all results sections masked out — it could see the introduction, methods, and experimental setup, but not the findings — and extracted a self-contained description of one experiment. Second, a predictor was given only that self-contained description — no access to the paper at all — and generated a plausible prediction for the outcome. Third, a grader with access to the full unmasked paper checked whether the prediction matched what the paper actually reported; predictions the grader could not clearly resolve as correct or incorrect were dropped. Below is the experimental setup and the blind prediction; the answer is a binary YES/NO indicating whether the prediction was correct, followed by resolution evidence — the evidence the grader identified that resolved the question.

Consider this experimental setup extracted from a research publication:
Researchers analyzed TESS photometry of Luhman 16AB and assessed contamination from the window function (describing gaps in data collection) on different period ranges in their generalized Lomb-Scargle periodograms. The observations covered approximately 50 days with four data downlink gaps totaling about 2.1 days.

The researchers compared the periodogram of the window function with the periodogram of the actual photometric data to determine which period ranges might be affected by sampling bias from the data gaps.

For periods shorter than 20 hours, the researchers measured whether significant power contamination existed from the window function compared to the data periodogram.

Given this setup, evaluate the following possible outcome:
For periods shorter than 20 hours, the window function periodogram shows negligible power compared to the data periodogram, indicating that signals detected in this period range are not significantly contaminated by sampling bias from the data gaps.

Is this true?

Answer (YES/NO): YES